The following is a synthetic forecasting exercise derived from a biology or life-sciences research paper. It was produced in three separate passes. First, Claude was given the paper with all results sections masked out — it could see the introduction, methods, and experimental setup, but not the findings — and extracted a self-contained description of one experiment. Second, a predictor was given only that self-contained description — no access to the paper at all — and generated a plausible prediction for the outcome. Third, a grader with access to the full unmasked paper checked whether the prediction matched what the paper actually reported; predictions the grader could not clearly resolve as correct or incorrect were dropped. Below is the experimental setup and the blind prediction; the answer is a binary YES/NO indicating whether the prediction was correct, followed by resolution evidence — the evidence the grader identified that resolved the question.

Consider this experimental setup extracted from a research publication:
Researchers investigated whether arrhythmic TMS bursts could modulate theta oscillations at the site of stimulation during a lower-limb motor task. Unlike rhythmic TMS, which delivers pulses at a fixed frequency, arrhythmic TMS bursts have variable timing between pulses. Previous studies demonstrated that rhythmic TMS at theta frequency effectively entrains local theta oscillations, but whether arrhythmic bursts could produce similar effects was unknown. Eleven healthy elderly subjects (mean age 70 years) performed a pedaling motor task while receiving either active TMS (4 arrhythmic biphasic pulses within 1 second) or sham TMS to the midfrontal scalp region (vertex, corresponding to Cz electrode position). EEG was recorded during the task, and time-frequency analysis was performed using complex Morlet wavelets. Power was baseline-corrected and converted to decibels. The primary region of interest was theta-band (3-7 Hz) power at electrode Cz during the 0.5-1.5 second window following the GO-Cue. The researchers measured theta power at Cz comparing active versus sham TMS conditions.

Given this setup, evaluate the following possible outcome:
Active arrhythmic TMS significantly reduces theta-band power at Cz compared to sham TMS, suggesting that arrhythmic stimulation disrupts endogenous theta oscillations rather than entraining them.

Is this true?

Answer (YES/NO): NO